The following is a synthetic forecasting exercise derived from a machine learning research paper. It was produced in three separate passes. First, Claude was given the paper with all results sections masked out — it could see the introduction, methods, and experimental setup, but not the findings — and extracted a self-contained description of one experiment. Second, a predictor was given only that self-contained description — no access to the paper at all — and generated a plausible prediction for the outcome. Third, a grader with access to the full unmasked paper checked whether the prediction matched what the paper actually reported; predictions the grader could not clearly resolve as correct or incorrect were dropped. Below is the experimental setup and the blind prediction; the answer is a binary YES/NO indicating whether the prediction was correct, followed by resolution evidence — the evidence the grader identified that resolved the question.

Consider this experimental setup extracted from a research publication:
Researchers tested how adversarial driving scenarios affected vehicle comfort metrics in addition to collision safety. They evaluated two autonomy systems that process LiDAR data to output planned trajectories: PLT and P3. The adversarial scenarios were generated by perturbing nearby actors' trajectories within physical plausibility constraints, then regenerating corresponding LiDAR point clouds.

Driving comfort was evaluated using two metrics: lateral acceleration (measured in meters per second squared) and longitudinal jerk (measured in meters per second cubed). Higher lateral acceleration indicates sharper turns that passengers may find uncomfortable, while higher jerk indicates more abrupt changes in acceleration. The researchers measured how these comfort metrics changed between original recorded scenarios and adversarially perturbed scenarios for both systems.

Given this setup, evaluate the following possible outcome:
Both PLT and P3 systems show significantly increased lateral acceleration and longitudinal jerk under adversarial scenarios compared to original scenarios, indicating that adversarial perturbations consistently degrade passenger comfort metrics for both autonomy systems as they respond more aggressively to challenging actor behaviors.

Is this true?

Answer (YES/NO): NO